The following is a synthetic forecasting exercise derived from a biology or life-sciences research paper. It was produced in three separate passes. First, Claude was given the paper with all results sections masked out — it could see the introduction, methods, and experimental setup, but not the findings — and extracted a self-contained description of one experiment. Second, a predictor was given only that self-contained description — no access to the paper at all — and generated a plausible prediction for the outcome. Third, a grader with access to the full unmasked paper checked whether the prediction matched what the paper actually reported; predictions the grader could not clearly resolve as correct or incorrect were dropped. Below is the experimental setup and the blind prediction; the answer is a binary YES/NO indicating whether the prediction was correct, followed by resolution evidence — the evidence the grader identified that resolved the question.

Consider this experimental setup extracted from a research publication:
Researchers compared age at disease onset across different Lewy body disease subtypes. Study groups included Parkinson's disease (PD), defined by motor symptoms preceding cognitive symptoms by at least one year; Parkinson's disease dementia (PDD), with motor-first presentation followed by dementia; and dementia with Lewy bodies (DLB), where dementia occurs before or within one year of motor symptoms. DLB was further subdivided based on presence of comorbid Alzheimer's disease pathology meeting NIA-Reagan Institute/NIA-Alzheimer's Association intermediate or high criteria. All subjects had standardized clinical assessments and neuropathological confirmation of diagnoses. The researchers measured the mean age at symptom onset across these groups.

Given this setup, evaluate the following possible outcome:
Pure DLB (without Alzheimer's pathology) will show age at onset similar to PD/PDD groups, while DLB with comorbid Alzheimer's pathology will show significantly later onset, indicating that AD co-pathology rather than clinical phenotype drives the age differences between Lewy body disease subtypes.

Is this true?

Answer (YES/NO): NO